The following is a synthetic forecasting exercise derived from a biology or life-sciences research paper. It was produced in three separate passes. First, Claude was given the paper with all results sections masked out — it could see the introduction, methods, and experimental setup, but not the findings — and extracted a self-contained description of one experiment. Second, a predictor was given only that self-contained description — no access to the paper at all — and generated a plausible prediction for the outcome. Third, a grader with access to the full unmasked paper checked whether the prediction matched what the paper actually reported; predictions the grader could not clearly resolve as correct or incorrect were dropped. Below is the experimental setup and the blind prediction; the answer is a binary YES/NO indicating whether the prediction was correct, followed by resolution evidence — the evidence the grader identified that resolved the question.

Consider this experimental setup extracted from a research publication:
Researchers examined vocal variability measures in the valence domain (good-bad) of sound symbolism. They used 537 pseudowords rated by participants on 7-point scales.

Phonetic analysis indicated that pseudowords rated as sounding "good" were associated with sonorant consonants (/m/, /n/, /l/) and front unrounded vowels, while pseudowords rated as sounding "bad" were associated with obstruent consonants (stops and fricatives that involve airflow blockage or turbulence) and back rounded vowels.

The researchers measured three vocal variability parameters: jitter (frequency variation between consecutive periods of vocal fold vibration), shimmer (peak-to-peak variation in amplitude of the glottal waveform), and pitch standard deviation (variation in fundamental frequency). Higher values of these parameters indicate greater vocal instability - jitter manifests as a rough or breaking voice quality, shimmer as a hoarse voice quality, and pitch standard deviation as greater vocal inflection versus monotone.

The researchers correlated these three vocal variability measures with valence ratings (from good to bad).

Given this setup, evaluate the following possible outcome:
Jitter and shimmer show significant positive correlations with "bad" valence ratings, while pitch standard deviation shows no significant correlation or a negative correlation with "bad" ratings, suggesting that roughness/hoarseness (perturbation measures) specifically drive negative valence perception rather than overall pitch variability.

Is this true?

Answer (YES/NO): NO